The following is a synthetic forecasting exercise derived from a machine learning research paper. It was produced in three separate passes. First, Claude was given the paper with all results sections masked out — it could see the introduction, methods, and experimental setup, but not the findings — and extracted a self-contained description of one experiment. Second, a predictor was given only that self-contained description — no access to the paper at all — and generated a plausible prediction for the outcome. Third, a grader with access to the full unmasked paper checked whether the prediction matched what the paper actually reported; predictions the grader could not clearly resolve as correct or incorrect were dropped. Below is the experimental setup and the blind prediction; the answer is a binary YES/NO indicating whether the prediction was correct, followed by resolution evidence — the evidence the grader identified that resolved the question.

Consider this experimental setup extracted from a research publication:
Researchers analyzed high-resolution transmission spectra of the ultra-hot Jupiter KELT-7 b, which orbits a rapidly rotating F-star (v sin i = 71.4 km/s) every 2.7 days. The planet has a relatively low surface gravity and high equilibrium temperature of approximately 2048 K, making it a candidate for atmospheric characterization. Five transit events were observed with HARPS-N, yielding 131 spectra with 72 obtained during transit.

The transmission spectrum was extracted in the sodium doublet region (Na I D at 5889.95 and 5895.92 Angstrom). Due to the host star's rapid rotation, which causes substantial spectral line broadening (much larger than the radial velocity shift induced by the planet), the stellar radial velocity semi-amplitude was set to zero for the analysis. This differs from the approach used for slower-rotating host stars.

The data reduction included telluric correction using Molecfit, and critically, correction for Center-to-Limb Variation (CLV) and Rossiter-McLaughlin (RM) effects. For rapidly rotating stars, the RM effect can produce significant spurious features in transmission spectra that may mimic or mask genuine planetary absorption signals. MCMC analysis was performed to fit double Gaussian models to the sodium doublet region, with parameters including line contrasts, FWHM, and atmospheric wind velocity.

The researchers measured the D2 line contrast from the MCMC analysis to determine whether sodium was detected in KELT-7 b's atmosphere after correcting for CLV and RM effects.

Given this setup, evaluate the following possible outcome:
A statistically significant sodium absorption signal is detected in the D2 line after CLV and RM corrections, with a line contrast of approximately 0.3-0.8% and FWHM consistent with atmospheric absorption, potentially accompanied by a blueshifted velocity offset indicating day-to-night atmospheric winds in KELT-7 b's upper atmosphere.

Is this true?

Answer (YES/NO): NO